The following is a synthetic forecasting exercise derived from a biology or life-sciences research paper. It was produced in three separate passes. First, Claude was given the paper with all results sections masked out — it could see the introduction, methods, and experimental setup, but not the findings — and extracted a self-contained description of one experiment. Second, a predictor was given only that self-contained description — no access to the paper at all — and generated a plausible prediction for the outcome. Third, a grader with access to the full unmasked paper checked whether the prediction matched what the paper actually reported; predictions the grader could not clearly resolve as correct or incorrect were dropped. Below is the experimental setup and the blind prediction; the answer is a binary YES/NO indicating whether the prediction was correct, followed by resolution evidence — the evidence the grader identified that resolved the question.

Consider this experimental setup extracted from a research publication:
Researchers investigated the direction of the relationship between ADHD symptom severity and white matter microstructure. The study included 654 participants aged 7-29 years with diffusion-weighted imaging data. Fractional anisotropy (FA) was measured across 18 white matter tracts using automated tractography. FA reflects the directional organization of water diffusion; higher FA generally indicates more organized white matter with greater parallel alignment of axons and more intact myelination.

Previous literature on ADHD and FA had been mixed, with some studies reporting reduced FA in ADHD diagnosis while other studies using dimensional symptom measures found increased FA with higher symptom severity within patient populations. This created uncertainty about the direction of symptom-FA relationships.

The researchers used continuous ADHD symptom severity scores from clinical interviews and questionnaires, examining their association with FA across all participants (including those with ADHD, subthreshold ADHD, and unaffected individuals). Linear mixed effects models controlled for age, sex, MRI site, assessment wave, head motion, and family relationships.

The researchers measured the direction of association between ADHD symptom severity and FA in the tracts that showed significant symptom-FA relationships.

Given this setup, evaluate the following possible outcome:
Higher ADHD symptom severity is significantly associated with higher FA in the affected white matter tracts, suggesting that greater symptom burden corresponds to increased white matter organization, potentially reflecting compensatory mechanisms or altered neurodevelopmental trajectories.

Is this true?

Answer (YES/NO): NO